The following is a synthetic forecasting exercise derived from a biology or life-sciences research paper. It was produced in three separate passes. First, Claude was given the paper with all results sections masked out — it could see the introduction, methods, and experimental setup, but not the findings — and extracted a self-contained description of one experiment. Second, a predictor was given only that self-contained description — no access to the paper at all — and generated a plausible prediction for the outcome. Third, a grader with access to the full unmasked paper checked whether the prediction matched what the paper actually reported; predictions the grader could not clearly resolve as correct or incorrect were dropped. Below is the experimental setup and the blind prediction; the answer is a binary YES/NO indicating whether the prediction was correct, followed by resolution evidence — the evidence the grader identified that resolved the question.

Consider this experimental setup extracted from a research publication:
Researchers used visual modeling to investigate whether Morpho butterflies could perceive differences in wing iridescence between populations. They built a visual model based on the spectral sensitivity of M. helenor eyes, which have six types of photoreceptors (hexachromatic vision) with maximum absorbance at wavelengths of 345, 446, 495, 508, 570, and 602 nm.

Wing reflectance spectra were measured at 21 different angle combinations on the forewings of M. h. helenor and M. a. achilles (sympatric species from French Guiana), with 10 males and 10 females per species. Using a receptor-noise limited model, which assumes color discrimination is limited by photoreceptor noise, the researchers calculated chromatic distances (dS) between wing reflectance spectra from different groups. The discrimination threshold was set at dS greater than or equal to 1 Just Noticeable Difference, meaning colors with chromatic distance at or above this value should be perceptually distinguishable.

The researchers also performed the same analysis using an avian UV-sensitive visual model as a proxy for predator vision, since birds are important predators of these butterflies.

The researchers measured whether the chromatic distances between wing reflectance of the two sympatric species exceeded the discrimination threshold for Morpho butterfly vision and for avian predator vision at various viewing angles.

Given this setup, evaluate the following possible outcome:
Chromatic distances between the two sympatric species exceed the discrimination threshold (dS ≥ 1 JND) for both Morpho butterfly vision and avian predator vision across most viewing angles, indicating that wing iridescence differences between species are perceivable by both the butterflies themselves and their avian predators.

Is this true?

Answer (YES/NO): NO